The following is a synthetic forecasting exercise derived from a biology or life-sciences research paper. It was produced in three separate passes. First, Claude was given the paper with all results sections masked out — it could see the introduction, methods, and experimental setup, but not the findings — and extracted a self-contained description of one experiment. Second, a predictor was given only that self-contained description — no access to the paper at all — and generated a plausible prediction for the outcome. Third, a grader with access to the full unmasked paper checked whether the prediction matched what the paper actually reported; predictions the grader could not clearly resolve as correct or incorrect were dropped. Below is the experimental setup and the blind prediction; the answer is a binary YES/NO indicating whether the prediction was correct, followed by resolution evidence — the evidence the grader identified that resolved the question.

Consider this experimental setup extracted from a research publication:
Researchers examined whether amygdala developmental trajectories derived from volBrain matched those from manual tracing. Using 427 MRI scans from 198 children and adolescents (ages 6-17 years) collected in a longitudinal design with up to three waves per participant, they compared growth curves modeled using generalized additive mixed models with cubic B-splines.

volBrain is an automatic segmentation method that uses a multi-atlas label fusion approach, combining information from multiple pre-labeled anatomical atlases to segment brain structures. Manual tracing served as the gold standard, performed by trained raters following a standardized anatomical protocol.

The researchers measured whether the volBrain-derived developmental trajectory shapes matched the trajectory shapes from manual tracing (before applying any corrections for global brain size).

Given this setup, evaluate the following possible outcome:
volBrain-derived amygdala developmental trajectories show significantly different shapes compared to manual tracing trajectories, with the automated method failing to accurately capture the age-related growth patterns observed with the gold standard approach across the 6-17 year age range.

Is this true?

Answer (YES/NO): NO